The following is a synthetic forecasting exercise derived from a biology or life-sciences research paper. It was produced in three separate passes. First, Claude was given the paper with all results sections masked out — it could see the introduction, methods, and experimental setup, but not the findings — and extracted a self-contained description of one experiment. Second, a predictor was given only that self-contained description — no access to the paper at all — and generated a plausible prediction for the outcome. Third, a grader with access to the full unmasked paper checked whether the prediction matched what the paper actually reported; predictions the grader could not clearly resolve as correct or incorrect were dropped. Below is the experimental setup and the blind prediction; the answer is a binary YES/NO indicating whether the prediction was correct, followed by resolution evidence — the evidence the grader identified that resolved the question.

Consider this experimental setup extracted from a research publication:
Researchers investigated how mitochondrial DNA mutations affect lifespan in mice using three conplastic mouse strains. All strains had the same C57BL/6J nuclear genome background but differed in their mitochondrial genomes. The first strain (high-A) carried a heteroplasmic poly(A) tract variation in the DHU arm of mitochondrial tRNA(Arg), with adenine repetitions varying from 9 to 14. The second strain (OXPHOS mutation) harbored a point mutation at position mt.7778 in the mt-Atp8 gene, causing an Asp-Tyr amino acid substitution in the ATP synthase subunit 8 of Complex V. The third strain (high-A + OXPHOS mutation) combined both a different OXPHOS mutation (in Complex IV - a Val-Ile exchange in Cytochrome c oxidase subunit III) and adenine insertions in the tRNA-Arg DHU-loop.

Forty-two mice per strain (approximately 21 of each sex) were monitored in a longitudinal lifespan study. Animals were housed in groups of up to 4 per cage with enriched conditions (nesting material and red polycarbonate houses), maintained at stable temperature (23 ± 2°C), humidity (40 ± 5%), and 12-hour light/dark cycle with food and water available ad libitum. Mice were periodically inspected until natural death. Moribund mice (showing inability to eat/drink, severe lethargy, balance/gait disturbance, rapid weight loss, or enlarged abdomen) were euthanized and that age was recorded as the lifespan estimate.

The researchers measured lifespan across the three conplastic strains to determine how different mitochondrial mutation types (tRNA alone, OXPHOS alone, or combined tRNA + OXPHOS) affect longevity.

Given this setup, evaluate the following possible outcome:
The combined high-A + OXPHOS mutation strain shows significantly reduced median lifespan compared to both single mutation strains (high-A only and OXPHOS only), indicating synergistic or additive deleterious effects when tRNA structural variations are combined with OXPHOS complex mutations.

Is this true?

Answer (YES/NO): YES